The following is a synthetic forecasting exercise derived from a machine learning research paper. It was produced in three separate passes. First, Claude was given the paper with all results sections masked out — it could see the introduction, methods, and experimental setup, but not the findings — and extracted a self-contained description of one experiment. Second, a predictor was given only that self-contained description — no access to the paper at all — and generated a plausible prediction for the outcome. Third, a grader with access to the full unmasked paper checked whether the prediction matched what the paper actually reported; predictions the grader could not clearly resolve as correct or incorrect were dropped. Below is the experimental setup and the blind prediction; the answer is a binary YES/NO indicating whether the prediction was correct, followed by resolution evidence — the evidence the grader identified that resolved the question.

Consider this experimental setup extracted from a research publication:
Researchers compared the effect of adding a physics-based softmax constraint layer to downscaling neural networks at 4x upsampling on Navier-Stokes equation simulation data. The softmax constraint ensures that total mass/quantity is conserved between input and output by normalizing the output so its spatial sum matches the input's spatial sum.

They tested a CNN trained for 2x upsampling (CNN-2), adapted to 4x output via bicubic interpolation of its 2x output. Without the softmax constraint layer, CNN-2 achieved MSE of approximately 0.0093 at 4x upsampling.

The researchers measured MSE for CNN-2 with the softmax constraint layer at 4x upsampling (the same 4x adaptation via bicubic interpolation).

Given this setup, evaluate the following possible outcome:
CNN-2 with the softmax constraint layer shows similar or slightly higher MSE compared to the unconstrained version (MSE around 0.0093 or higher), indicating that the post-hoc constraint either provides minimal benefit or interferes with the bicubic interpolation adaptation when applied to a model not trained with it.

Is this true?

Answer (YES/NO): NO